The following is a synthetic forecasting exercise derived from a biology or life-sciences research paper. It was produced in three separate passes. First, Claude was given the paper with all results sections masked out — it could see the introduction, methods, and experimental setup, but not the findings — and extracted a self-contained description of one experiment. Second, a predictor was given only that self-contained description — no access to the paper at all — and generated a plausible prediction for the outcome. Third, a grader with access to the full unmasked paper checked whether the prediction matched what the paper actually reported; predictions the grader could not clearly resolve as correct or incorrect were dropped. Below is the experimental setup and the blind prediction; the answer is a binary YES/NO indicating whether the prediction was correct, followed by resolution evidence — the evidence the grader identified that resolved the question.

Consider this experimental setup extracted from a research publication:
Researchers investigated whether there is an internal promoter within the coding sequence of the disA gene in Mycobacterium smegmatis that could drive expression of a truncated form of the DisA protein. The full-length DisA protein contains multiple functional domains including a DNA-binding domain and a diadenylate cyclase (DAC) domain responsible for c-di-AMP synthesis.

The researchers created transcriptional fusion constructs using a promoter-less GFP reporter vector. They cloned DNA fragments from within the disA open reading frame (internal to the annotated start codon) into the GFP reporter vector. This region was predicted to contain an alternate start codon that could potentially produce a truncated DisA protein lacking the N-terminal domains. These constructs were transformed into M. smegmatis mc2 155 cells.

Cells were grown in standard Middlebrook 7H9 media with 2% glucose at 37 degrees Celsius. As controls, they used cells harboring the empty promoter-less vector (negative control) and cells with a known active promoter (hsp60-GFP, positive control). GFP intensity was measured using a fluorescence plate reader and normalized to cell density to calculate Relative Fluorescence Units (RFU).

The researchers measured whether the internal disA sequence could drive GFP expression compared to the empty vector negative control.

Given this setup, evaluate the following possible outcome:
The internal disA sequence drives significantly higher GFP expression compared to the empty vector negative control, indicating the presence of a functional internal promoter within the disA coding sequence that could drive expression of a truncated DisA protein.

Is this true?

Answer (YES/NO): NO